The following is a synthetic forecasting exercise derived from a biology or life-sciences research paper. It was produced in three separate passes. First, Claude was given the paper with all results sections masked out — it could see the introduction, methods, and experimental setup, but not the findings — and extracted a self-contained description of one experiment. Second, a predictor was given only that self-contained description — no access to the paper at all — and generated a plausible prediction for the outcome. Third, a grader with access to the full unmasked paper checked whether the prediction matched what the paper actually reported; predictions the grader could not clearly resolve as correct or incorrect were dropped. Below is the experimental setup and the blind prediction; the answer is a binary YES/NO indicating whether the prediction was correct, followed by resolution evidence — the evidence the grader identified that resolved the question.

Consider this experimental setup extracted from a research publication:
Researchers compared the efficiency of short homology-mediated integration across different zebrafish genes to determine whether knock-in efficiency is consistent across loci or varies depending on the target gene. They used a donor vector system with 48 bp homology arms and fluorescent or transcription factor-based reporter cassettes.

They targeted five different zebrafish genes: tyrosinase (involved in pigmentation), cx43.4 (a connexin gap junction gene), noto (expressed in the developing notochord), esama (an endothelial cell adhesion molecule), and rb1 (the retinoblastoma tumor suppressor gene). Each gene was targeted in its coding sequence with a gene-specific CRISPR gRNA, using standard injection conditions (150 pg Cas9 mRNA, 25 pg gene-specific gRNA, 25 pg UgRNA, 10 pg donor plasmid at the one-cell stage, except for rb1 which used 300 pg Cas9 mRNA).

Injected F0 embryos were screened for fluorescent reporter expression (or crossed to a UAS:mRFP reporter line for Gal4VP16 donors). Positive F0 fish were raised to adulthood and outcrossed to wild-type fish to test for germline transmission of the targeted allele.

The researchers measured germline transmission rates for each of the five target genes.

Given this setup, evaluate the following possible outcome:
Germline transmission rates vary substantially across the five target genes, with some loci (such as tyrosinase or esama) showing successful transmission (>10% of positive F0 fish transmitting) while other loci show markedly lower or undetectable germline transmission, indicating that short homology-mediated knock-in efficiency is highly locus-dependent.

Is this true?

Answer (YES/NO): NO